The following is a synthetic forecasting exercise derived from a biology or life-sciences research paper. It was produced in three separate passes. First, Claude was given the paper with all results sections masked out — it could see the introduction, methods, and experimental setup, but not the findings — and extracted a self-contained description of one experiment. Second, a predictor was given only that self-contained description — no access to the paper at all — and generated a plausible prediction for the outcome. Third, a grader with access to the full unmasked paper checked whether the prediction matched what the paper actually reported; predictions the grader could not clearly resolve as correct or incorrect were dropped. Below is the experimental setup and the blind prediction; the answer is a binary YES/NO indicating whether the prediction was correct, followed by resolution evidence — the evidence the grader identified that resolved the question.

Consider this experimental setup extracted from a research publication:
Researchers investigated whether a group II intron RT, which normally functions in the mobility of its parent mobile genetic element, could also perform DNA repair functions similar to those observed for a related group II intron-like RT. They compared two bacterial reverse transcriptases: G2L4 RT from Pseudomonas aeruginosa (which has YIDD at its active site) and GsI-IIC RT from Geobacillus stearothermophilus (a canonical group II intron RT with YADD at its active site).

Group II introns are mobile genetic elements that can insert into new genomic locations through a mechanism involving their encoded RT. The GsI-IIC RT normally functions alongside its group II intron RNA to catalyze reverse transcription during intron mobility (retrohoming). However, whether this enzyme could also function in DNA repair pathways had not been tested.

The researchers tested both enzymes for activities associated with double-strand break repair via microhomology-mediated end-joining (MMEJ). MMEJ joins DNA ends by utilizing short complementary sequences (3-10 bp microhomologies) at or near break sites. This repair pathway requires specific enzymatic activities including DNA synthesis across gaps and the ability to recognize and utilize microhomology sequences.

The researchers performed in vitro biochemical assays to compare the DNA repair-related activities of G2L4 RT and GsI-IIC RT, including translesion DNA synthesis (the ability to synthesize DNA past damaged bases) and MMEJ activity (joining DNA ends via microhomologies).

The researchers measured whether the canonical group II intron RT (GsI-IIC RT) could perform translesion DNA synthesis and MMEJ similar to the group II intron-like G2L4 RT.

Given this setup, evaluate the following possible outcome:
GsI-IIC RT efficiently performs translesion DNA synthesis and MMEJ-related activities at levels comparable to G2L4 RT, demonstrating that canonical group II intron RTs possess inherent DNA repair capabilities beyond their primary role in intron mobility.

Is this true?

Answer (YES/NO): YES